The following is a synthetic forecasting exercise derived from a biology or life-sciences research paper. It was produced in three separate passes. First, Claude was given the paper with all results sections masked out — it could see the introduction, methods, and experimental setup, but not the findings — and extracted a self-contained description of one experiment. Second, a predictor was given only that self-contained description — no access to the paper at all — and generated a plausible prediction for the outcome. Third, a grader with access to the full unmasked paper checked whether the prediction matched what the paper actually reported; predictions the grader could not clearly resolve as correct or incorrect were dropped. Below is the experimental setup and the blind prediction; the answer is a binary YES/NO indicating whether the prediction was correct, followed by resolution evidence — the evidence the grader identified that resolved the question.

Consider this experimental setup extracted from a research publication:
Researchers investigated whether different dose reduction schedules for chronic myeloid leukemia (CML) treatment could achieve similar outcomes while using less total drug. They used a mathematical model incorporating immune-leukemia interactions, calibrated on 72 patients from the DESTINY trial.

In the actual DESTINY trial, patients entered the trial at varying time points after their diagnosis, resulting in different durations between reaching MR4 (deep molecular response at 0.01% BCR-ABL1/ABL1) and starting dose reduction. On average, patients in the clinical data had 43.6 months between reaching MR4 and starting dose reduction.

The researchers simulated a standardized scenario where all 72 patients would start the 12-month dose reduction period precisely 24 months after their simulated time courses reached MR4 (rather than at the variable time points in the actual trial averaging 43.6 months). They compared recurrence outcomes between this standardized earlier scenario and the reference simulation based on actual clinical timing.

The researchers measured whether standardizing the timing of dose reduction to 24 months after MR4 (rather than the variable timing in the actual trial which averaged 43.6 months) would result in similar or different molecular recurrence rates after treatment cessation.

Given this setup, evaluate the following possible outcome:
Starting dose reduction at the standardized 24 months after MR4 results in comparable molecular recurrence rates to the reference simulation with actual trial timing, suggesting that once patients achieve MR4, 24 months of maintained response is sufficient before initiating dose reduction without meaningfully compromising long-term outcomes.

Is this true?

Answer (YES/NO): YES